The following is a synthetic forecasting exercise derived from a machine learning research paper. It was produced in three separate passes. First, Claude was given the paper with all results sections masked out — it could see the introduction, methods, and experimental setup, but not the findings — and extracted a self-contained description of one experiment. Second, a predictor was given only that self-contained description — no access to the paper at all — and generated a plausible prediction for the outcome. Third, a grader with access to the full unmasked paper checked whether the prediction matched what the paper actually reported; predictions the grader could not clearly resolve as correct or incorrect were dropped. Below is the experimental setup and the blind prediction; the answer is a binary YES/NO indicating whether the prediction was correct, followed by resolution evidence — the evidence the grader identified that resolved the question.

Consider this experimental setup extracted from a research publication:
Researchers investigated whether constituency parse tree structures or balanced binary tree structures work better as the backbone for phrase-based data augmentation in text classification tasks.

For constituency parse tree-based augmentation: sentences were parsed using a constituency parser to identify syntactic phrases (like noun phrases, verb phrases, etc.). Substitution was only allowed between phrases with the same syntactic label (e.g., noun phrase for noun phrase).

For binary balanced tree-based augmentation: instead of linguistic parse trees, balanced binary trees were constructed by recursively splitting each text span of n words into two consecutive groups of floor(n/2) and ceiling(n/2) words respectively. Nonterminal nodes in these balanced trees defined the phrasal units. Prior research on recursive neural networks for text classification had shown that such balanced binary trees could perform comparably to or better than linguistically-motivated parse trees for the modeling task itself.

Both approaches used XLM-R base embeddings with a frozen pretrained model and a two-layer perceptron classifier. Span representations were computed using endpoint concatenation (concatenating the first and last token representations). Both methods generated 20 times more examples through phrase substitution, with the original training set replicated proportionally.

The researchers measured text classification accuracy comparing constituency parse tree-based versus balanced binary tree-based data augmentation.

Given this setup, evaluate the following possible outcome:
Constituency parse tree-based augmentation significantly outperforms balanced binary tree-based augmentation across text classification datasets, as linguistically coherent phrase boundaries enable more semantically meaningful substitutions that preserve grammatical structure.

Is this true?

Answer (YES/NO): NO